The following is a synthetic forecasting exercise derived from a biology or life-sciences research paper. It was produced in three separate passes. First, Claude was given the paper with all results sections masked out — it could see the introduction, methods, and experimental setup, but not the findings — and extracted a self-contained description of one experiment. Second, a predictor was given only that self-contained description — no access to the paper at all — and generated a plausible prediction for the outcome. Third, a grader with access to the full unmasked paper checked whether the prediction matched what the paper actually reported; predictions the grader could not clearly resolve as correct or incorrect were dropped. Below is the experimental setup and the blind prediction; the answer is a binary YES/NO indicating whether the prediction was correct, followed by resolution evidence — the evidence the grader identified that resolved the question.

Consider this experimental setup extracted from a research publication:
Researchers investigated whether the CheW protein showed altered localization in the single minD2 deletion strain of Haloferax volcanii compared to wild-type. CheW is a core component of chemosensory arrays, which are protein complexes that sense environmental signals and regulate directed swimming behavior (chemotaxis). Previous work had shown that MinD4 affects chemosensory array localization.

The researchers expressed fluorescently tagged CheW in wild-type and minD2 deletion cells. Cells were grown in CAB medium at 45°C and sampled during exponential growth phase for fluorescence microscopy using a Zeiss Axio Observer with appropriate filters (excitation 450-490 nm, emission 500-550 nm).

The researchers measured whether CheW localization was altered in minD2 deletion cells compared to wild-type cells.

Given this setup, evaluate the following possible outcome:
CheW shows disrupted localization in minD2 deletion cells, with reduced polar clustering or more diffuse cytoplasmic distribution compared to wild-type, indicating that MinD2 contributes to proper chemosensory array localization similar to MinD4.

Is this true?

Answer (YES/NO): YES